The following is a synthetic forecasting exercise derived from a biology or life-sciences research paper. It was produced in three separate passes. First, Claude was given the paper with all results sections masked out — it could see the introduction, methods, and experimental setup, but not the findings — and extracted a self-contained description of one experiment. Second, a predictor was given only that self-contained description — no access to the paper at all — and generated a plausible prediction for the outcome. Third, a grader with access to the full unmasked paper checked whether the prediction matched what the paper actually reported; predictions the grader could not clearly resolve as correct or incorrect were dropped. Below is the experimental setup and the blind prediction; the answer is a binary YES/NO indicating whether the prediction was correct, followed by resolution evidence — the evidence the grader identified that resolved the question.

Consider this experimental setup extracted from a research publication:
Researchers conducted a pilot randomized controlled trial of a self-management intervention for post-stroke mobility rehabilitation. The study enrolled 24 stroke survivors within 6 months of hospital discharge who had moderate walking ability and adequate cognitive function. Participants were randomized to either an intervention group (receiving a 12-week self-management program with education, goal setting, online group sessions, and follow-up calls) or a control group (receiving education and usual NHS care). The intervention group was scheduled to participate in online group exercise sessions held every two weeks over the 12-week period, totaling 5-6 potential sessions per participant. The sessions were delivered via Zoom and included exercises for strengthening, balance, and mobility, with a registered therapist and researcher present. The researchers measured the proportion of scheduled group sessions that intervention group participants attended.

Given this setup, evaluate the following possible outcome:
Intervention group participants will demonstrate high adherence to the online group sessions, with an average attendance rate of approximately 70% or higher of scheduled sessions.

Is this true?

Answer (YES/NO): NO